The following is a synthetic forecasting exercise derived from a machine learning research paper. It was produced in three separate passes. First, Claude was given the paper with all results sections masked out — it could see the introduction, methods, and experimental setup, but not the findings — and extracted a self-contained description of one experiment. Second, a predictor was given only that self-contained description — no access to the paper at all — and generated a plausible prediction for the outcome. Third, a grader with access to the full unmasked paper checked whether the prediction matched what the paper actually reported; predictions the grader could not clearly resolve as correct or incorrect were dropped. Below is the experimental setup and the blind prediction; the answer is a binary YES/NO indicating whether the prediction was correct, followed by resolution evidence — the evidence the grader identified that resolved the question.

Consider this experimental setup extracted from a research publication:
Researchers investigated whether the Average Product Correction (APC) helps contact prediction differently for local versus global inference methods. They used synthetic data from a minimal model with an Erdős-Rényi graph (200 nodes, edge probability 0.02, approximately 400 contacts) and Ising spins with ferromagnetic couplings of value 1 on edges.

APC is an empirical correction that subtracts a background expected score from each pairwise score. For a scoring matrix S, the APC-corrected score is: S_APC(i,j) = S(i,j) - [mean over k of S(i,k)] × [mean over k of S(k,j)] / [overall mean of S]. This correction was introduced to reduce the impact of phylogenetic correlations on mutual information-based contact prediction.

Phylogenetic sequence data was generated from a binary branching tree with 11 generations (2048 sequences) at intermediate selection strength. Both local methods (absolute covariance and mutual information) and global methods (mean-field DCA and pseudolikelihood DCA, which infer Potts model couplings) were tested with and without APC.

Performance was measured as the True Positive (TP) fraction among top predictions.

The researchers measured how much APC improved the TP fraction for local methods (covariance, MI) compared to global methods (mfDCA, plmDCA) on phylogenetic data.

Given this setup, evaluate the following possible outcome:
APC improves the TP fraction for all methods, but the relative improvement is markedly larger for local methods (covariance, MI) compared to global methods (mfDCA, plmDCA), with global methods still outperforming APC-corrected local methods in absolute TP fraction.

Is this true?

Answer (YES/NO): NO